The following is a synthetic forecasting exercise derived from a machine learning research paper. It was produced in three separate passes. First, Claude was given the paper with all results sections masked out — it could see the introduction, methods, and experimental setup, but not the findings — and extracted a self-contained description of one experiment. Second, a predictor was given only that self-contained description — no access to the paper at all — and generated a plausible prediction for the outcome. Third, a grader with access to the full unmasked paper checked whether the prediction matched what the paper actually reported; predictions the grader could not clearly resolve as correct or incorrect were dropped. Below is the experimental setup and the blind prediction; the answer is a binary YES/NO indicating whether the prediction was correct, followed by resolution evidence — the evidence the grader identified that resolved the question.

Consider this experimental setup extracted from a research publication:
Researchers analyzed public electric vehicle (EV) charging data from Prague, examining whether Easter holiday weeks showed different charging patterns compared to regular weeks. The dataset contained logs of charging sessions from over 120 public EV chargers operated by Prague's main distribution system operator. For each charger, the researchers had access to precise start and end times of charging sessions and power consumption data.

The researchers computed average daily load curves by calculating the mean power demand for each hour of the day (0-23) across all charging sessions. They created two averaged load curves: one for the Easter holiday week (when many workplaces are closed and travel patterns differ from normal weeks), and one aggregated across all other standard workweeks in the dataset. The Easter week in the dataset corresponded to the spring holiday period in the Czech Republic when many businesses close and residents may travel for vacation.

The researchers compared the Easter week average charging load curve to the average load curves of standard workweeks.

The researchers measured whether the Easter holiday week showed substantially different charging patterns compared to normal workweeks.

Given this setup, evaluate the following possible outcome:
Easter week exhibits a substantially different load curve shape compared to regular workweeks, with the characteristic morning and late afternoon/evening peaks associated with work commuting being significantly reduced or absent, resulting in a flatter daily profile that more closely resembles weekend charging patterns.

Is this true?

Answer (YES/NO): NO